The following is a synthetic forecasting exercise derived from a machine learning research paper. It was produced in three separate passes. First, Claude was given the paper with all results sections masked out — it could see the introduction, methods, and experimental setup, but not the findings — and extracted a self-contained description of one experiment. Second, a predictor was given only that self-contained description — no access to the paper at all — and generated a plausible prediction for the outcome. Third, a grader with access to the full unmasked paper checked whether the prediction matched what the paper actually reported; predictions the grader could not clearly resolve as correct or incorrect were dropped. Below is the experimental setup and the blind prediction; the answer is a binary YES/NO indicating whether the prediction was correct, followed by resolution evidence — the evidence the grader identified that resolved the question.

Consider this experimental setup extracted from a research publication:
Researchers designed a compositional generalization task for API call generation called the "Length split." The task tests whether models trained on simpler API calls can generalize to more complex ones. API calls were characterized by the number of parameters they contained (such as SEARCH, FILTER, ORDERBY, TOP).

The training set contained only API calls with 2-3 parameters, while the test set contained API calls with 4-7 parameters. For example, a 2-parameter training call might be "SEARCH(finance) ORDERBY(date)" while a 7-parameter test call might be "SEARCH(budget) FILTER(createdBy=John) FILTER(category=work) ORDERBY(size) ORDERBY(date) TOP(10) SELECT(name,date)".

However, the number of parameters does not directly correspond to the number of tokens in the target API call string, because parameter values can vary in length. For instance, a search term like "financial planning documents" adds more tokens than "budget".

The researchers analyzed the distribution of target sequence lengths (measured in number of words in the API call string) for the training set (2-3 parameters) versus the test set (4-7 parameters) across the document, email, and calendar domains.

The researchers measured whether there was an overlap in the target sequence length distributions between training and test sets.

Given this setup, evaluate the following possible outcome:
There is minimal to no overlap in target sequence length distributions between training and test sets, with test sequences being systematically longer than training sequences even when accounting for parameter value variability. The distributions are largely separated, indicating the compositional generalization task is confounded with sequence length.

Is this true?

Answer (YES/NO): NO